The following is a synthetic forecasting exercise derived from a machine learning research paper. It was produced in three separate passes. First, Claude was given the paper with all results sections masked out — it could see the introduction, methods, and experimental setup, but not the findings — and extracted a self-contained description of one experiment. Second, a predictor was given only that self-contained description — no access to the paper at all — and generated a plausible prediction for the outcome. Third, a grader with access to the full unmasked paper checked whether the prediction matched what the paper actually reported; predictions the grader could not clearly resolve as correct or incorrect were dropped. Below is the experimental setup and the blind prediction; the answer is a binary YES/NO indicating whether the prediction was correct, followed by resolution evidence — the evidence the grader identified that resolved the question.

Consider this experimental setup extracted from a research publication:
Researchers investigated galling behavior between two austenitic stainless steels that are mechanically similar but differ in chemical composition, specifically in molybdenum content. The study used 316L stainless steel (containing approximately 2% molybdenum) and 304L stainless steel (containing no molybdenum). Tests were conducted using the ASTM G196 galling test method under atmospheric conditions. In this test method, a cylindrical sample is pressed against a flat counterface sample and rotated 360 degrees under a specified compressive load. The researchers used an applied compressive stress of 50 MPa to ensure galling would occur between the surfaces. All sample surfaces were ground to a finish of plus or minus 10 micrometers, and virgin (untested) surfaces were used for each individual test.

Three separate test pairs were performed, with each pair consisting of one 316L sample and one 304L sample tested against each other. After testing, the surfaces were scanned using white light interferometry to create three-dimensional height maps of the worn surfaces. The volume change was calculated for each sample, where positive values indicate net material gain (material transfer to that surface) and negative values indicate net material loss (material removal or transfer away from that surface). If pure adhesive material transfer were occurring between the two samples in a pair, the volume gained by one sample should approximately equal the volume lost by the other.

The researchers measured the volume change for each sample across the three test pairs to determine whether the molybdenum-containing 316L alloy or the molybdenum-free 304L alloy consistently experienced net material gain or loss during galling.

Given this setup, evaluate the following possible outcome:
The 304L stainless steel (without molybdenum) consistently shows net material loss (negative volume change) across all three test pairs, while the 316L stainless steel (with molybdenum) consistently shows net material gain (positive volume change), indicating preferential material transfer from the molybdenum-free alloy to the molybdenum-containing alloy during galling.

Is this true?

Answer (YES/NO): NO